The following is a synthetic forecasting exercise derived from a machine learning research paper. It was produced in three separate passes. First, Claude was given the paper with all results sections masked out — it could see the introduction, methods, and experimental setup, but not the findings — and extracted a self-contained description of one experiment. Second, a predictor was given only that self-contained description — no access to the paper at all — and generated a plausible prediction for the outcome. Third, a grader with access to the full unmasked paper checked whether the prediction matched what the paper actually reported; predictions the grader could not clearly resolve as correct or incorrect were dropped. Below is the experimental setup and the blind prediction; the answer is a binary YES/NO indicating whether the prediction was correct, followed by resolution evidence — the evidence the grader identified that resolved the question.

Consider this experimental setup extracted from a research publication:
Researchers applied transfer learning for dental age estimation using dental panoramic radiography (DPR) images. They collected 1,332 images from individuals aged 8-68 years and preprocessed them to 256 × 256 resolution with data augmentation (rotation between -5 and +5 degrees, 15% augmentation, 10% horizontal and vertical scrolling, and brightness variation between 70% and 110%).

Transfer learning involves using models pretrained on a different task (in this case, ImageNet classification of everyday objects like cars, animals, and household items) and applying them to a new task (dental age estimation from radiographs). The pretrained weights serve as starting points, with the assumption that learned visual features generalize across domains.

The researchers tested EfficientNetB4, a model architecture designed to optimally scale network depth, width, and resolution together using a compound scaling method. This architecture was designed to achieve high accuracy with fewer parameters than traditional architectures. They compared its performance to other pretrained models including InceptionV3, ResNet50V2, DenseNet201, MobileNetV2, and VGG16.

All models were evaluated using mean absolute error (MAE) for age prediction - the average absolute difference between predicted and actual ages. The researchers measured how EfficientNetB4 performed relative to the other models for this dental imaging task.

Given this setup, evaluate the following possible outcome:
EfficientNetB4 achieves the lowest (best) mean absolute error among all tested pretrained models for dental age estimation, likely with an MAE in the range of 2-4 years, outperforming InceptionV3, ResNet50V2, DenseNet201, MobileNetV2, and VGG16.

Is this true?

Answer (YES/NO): NO